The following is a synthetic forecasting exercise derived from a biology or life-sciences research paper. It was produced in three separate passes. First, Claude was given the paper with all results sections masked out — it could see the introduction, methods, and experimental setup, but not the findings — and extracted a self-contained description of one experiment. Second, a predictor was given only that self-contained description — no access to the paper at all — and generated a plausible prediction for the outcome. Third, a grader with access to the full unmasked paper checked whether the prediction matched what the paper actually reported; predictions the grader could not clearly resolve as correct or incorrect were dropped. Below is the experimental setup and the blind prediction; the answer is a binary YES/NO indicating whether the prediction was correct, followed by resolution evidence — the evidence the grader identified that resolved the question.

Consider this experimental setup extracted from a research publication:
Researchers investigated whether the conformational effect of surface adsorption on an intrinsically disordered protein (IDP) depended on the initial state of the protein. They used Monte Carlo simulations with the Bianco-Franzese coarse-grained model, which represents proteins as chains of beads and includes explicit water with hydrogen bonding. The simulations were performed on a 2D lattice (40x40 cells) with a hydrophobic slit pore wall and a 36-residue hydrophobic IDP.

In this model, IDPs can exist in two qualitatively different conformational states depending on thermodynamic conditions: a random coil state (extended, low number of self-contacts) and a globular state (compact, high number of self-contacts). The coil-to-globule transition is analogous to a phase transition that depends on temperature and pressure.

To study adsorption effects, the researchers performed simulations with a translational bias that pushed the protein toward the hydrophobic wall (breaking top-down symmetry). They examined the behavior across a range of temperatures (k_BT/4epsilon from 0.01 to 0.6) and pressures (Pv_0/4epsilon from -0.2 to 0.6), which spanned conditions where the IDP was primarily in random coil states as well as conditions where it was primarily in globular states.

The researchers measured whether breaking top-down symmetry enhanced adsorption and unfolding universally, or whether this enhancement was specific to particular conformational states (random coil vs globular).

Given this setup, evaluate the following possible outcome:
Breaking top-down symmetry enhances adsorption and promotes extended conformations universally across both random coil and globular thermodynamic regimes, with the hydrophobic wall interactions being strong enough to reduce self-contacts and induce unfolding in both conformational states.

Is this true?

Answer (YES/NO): YES